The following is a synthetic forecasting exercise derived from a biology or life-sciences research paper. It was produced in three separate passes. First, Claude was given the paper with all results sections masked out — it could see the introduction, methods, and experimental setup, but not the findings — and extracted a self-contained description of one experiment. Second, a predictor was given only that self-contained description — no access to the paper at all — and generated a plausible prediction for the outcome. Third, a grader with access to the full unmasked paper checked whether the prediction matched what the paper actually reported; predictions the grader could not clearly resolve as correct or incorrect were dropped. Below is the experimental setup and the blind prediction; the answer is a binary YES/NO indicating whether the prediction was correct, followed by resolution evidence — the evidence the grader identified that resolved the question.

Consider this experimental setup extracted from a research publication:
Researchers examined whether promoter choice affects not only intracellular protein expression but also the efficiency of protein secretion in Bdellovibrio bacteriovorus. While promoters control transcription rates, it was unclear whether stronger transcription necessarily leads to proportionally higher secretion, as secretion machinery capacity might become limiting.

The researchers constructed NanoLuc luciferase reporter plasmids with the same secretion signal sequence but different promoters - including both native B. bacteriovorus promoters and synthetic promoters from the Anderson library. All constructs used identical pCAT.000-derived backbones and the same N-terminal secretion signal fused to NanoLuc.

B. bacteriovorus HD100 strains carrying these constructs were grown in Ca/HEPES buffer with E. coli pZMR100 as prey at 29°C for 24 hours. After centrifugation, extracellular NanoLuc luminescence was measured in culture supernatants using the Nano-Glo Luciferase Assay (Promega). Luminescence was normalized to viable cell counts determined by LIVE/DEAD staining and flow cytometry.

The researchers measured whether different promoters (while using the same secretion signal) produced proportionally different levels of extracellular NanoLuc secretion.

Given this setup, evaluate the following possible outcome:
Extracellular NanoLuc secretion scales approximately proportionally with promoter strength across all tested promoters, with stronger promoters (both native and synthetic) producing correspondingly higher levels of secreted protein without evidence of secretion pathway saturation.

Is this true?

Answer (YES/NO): YES